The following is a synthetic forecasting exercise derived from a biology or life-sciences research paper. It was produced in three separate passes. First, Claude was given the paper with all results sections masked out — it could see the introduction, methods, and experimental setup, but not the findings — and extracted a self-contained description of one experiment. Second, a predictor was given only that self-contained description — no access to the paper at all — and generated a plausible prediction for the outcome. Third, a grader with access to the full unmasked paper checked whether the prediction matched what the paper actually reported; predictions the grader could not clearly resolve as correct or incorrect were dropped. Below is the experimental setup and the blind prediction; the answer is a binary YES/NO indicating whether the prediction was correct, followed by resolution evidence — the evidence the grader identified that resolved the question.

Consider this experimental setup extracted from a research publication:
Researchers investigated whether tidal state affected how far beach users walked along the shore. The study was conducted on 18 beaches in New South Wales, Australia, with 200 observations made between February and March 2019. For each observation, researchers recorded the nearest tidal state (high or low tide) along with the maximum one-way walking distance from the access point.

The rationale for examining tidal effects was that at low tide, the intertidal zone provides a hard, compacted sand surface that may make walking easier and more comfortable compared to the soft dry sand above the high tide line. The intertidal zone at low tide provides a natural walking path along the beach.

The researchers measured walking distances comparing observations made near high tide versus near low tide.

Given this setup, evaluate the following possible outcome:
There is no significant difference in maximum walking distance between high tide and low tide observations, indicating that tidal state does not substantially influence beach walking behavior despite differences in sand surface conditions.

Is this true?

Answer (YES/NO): YES